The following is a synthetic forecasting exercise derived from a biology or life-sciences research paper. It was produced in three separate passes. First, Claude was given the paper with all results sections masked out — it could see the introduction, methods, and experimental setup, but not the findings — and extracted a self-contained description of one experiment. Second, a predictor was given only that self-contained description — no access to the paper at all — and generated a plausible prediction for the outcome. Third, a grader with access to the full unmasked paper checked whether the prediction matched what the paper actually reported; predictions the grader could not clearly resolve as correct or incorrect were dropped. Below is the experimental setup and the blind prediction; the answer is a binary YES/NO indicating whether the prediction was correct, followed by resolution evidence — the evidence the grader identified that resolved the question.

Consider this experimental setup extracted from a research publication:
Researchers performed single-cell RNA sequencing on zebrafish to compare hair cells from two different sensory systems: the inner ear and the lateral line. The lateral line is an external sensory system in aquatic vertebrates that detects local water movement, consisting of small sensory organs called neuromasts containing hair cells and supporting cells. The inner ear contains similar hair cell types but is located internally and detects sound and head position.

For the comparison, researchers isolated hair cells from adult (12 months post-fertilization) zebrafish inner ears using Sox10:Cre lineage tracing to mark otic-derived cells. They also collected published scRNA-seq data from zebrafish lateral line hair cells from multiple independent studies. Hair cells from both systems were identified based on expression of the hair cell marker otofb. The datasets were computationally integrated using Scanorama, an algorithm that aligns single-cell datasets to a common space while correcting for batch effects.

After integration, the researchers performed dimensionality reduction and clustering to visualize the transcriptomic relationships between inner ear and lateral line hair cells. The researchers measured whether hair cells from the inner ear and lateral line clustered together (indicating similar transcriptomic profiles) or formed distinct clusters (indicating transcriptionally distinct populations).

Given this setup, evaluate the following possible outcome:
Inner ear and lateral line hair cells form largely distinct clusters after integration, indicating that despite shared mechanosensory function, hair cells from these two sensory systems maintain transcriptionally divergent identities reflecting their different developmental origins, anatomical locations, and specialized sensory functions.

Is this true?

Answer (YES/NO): YES